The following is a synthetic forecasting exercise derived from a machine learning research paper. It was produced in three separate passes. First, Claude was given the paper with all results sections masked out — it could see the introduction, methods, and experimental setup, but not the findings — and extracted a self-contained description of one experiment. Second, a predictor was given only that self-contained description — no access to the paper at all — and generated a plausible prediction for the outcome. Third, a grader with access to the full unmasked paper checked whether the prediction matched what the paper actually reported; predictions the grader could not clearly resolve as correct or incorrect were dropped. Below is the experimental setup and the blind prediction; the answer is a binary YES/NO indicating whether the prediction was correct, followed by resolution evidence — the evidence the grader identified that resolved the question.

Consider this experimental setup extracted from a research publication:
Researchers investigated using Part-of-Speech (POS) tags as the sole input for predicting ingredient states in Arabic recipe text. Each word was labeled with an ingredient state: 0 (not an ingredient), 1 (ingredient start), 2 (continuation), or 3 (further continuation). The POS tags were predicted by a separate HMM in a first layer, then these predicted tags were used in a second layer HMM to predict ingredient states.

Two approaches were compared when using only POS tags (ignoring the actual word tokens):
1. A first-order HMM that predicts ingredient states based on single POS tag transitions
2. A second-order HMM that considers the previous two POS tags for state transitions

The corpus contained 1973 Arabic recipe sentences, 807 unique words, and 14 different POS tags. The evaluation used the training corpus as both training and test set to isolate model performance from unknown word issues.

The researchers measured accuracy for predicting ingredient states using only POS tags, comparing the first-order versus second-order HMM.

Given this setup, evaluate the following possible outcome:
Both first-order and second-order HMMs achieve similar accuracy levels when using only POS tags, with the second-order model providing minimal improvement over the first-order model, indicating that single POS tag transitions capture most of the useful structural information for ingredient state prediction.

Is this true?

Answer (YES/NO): NO